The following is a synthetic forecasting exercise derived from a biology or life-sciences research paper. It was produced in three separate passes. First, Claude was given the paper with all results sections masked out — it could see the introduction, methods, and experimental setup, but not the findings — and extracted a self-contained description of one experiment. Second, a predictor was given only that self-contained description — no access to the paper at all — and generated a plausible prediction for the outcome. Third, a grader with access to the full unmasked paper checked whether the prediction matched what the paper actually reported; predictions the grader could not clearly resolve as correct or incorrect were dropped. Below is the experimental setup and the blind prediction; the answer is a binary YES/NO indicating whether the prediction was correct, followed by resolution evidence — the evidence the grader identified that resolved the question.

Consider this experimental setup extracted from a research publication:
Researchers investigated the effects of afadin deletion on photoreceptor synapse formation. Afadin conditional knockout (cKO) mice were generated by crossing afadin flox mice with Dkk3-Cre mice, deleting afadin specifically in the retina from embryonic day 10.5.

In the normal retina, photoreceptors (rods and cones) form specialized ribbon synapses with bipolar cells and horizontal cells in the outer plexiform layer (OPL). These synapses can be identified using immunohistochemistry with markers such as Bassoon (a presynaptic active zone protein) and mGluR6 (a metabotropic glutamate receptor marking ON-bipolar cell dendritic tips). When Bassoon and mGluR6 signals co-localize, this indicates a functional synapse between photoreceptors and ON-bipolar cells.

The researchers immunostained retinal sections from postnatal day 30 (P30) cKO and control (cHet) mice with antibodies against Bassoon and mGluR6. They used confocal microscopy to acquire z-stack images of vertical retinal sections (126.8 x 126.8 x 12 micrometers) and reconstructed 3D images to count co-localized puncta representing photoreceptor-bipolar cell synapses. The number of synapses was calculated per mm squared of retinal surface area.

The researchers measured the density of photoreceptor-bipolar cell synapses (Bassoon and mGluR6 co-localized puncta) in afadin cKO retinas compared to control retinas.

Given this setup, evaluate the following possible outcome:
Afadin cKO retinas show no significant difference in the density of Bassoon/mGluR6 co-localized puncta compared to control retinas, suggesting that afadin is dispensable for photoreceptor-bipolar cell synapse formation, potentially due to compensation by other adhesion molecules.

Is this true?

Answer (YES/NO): NO